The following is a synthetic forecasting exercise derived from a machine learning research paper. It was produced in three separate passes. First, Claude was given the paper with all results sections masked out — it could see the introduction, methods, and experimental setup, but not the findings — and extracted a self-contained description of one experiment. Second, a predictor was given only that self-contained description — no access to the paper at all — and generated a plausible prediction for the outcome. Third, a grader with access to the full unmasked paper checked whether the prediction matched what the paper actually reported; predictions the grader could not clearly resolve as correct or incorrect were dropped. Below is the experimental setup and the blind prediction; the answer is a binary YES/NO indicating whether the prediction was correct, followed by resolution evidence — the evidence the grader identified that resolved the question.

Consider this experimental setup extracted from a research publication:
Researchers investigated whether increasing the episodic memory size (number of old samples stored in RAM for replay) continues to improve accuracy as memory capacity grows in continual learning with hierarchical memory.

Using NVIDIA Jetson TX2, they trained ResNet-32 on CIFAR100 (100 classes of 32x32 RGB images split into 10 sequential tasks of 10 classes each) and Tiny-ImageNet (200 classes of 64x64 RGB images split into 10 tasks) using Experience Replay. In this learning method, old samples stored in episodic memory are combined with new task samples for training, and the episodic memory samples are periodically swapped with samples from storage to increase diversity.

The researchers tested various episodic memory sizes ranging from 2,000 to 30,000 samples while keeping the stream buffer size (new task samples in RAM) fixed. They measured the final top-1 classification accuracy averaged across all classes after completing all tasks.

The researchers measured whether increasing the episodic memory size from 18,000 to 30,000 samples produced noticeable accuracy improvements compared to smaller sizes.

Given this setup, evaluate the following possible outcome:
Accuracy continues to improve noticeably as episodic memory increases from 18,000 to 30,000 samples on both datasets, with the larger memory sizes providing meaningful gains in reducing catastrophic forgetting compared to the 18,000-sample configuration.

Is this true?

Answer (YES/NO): NO